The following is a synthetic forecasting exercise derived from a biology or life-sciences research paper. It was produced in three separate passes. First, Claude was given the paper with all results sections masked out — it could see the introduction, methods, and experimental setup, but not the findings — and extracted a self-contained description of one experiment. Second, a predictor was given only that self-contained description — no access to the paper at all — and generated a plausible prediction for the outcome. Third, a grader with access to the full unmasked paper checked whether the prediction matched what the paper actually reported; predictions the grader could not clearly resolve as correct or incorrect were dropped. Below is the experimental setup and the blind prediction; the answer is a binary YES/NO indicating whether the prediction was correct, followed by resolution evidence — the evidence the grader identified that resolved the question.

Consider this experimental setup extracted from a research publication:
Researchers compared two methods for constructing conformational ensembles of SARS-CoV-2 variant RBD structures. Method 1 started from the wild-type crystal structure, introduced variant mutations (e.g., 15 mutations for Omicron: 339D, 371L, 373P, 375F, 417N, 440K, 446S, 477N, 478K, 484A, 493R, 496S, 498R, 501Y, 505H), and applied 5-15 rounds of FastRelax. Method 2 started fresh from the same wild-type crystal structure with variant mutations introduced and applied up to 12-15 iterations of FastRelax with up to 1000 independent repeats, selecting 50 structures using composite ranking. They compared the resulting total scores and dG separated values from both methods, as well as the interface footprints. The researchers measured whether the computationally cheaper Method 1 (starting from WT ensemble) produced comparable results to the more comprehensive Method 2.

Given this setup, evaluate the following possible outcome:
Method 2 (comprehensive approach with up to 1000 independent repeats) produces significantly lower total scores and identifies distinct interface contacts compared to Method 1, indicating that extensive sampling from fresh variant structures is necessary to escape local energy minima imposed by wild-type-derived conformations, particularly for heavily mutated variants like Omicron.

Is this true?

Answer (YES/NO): NO